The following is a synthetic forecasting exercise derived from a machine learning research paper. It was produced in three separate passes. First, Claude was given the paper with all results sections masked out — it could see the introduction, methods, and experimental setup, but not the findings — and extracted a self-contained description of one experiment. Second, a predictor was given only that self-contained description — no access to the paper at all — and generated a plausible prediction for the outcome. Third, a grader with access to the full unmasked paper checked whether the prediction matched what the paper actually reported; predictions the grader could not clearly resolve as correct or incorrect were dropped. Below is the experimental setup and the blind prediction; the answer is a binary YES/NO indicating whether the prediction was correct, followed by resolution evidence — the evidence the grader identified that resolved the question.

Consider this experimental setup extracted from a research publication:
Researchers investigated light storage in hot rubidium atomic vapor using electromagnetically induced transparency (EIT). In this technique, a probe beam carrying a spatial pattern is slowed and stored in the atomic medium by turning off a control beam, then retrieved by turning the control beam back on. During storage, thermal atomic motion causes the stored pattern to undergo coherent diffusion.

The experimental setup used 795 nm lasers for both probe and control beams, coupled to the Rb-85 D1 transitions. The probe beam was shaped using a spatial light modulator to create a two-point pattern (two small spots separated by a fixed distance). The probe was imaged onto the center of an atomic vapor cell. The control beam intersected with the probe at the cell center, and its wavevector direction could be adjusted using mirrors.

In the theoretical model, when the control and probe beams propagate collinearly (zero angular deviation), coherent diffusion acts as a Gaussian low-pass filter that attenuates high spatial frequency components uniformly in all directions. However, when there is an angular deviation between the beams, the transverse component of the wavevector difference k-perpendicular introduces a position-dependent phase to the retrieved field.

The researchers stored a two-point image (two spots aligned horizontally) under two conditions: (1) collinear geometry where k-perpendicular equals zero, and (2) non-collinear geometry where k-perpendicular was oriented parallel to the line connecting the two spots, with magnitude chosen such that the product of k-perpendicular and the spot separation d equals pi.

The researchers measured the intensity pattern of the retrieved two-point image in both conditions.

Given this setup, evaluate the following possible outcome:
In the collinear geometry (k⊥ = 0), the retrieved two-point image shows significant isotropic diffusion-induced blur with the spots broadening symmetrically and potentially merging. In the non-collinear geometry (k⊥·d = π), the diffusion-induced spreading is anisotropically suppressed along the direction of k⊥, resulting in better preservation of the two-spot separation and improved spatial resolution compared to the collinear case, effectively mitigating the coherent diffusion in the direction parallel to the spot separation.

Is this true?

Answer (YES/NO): YES